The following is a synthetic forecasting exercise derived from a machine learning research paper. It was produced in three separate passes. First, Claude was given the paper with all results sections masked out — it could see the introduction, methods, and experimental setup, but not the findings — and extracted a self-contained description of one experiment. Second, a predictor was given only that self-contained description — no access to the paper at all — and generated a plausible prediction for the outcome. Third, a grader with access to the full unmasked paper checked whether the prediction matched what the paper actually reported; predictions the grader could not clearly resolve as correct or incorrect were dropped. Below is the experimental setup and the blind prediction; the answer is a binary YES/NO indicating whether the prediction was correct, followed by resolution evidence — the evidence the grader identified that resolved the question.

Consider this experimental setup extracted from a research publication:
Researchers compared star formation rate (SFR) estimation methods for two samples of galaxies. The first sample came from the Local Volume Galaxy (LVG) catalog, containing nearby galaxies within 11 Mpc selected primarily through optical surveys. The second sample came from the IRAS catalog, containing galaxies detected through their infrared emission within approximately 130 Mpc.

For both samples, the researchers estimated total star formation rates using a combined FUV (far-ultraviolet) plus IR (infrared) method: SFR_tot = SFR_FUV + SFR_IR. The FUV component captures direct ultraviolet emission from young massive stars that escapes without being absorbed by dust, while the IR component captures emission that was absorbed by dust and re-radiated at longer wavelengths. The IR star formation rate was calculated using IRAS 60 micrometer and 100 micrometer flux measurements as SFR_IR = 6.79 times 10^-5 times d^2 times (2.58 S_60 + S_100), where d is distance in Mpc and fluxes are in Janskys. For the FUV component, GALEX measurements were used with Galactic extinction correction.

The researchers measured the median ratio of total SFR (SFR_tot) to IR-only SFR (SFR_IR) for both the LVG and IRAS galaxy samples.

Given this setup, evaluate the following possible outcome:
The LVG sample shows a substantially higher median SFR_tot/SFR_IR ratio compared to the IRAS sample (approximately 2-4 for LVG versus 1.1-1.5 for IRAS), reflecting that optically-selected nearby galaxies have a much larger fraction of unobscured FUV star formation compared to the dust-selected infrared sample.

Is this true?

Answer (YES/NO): NO